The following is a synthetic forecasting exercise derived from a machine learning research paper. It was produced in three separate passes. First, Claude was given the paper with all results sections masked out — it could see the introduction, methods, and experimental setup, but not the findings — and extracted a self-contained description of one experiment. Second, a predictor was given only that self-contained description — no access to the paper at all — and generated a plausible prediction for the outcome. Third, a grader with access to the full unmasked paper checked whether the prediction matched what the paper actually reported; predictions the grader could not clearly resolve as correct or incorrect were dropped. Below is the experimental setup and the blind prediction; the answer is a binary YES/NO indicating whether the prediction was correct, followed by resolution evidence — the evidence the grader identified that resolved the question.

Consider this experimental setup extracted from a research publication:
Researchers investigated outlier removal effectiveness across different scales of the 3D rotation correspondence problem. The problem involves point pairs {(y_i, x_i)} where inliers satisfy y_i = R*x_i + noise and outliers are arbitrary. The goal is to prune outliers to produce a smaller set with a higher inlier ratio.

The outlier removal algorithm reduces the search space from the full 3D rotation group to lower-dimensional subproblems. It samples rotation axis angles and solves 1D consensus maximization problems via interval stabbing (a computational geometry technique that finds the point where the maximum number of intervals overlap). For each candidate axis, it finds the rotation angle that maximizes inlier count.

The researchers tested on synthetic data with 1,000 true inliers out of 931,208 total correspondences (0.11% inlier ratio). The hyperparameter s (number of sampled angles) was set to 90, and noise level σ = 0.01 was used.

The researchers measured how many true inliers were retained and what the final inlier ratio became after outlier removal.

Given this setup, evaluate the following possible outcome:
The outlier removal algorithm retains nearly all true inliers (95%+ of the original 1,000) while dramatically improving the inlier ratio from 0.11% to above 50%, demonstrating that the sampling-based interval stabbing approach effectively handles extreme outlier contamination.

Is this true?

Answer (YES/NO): YES